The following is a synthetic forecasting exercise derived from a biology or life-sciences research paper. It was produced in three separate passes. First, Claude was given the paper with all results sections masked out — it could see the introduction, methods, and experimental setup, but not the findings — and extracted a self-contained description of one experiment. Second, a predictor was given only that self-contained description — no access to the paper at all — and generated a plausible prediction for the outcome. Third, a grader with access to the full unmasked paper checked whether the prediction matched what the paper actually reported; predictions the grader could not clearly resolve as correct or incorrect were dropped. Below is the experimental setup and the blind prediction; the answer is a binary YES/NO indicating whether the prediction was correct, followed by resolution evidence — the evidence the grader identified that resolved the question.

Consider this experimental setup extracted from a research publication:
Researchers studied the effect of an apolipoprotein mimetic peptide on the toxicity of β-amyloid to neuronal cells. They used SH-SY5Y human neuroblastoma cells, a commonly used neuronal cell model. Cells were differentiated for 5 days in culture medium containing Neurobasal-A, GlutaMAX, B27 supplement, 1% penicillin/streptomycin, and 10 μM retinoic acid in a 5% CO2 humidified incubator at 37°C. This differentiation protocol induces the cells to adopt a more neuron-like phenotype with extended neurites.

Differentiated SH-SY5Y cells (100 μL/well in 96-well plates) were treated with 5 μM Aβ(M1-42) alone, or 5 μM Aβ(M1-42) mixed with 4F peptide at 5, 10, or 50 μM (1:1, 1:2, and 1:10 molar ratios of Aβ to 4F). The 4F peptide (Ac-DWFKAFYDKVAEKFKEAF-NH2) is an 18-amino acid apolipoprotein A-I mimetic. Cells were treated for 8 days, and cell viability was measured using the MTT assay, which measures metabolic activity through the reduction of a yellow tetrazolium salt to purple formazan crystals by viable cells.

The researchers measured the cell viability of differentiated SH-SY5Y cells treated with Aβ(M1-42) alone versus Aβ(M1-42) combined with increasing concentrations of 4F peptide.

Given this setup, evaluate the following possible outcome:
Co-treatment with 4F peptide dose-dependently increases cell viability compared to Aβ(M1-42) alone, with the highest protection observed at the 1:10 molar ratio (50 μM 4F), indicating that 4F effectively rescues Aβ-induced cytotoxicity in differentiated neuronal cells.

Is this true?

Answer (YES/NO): NO